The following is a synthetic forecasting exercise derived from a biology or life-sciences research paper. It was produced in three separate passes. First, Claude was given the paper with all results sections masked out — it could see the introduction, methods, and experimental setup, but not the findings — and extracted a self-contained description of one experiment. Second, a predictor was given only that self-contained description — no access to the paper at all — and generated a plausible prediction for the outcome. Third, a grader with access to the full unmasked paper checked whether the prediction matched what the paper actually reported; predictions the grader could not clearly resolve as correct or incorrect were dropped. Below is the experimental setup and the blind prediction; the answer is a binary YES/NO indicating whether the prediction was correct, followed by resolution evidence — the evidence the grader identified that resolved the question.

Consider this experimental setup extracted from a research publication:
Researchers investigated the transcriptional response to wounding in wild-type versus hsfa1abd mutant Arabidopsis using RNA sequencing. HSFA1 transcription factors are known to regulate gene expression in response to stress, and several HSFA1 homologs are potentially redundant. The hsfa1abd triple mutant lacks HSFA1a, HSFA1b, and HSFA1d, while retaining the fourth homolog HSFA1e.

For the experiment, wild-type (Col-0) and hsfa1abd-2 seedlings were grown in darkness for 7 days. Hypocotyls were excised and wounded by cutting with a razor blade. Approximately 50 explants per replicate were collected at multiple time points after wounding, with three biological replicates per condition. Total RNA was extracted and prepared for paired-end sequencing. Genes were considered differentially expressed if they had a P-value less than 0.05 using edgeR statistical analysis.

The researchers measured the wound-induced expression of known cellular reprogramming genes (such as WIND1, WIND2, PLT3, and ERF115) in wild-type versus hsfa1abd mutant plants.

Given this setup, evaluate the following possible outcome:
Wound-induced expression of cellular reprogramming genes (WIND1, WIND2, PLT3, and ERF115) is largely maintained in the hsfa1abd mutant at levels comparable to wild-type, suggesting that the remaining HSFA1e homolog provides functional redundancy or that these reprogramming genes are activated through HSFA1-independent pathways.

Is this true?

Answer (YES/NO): NO